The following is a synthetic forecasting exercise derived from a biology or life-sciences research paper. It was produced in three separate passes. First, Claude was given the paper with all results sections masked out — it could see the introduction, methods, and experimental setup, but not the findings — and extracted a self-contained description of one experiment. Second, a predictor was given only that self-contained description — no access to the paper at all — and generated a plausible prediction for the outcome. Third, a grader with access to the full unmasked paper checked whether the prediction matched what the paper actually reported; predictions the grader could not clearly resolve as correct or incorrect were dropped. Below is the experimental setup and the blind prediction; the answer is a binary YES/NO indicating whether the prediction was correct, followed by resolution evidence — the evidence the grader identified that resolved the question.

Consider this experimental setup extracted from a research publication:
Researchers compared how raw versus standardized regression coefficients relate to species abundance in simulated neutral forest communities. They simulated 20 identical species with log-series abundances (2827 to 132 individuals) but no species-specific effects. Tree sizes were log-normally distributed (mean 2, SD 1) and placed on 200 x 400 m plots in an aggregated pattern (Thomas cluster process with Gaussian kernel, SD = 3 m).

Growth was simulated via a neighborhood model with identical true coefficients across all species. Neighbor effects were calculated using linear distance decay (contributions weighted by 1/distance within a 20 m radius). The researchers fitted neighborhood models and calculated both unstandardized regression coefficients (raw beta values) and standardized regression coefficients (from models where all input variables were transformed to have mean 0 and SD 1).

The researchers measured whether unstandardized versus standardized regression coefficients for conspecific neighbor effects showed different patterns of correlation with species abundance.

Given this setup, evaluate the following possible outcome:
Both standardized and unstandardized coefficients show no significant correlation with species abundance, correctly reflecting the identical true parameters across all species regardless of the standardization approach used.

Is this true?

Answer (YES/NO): NO